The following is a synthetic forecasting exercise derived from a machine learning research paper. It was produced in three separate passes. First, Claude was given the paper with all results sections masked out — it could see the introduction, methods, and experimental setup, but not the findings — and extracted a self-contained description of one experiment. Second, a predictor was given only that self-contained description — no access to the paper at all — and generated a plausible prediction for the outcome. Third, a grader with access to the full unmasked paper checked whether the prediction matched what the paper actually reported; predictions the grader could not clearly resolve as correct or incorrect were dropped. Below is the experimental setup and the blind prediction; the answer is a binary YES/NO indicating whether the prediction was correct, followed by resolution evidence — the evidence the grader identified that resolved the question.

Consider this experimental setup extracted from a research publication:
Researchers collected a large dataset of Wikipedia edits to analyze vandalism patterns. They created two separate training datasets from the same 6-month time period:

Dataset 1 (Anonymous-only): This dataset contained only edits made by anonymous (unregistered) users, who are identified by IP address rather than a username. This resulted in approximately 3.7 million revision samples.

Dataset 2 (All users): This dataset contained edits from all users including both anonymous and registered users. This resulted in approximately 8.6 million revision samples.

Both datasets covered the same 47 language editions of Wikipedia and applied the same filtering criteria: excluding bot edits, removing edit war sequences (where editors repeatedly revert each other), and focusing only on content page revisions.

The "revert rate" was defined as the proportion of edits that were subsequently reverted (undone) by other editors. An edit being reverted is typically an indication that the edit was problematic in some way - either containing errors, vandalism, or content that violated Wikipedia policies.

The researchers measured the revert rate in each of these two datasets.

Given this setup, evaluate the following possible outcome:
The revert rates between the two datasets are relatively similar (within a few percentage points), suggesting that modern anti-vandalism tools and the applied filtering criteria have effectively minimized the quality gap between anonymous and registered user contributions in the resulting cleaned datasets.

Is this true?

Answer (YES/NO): NO